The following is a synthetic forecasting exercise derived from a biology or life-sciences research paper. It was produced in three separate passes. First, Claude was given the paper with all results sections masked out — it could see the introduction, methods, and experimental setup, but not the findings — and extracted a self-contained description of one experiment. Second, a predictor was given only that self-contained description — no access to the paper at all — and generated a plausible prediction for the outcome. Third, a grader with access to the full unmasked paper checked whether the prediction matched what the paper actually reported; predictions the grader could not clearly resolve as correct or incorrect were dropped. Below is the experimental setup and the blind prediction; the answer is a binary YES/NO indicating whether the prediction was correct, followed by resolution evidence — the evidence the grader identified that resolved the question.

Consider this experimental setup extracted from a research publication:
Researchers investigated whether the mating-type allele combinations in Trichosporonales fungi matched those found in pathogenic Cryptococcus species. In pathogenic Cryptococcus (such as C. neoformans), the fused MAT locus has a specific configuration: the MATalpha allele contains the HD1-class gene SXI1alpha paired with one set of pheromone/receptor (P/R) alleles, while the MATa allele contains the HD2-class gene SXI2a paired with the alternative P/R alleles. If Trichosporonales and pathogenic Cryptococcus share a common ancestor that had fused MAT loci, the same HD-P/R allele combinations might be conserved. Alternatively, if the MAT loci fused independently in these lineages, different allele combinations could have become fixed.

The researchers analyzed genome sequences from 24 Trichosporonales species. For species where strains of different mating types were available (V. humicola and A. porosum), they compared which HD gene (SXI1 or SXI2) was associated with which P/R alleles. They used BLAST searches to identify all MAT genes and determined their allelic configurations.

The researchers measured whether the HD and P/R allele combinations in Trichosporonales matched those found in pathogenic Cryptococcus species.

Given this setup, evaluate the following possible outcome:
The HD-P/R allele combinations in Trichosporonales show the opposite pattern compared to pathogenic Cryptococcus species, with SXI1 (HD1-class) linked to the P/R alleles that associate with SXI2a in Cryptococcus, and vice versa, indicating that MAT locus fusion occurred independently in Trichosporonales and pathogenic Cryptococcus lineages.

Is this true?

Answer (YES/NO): YES